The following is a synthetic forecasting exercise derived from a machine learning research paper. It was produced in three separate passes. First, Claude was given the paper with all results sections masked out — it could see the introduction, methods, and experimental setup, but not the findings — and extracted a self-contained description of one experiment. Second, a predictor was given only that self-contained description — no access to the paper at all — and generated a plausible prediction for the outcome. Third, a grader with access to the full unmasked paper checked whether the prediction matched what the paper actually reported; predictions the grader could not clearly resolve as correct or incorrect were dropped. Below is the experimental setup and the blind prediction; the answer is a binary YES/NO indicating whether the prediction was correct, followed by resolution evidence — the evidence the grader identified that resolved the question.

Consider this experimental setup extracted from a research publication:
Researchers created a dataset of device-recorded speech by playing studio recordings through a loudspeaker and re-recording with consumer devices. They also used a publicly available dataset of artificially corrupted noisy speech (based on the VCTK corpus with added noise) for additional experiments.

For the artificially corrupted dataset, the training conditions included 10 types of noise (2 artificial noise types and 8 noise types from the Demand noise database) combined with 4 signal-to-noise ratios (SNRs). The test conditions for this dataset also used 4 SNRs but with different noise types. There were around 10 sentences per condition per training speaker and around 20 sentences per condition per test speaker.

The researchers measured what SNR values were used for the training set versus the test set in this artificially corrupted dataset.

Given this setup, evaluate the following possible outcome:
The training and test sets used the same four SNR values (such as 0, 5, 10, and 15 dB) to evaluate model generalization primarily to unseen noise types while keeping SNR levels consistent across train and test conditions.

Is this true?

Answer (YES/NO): NO